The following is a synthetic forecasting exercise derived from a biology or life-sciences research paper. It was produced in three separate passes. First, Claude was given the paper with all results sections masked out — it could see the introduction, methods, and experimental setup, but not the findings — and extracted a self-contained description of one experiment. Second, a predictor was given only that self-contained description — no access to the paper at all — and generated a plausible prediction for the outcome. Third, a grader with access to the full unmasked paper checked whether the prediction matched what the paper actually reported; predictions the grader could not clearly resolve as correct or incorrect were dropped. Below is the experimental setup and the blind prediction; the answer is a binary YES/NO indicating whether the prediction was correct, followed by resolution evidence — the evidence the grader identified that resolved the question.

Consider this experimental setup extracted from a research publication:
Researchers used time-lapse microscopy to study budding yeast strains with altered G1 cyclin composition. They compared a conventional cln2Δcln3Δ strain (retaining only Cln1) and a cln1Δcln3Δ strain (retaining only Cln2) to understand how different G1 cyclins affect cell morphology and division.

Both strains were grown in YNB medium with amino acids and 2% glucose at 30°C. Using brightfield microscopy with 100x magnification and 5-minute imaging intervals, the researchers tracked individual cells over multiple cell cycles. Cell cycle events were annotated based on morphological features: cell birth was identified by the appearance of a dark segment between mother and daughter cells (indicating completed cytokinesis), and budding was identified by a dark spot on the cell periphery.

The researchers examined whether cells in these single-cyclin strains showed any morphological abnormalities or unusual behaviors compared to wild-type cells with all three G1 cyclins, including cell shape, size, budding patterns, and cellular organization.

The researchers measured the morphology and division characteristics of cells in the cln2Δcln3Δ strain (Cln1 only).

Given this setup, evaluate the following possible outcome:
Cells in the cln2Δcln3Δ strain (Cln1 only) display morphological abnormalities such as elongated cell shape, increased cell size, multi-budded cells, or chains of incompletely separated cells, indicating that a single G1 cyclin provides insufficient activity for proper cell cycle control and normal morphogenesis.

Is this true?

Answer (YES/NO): NO